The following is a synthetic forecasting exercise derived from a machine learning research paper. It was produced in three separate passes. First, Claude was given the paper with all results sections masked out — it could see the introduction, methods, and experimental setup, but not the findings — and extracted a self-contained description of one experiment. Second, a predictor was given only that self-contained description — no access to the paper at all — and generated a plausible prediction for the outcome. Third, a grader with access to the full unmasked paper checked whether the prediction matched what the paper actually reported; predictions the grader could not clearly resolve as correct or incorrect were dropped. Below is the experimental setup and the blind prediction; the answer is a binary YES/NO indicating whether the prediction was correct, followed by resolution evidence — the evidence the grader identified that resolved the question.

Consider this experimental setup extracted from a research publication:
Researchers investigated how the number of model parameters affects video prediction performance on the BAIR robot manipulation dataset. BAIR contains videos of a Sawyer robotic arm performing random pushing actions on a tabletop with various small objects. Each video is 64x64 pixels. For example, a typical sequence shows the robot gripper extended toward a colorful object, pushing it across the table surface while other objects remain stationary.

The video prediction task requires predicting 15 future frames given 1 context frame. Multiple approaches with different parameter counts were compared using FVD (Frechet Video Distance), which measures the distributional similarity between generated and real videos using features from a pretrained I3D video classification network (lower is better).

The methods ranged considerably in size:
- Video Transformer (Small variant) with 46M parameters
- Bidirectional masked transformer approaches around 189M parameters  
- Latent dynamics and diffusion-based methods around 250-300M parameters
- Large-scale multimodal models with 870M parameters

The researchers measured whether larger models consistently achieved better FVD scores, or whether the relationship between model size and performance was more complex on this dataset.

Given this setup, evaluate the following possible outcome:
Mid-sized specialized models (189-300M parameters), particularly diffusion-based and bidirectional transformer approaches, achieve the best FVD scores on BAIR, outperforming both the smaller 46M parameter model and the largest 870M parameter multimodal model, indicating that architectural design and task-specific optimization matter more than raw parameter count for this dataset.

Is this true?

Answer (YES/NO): NO